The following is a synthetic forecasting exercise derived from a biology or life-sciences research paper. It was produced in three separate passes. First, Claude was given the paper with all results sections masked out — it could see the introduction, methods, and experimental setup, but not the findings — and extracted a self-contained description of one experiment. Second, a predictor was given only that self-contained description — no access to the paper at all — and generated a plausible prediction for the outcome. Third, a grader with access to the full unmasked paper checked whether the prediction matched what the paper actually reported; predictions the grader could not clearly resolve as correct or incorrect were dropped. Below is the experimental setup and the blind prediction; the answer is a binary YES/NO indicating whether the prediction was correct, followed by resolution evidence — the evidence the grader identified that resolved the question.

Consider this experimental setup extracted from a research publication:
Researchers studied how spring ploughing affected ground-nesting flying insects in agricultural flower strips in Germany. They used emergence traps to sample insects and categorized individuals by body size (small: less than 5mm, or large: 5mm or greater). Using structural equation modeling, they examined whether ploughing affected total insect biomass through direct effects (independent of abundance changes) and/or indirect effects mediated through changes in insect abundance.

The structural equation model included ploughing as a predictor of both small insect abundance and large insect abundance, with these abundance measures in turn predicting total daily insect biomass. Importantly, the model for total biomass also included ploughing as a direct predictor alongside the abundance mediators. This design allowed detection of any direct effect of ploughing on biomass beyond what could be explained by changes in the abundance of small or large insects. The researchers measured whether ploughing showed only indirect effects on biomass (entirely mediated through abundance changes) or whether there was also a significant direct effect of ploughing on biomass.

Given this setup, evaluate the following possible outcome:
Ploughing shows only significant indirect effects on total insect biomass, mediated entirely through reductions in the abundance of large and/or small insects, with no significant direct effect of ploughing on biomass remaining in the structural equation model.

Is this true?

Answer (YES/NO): NO